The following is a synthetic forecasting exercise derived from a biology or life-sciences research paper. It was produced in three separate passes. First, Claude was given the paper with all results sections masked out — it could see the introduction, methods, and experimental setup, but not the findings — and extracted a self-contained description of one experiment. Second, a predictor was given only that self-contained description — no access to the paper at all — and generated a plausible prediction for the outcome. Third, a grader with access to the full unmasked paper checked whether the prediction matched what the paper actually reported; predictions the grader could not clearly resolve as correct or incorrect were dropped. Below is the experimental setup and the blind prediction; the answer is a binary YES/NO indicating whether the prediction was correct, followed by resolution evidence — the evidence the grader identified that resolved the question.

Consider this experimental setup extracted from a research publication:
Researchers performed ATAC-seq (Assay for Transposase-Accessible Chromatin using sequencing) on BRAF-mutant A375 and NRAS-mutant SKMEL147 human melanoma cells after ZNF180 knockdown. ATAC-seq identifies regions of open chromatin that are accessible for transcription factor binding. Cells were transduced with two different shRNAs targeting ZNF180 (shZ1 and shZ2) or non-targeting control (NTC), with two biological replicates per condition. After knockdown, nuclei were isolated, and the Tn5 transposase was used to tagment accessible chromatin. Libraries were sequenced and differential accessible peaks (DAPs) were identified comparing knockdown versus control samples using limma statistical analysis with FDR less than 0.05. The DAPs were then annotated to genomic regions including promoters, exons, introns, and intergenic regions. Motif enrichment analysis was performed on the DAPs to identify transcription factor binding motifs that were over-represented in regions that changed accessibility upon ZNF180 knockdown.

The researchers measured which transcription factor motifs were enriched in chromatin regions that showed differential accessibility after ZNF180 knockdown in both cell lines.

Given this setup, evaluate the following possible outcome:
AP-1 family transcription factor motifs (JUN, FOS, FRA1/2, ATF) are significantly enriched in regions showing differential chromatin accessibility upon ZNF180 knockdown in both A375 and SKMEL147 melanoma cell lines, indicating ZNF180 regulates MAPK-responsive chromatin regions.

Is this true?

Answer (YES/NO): YES